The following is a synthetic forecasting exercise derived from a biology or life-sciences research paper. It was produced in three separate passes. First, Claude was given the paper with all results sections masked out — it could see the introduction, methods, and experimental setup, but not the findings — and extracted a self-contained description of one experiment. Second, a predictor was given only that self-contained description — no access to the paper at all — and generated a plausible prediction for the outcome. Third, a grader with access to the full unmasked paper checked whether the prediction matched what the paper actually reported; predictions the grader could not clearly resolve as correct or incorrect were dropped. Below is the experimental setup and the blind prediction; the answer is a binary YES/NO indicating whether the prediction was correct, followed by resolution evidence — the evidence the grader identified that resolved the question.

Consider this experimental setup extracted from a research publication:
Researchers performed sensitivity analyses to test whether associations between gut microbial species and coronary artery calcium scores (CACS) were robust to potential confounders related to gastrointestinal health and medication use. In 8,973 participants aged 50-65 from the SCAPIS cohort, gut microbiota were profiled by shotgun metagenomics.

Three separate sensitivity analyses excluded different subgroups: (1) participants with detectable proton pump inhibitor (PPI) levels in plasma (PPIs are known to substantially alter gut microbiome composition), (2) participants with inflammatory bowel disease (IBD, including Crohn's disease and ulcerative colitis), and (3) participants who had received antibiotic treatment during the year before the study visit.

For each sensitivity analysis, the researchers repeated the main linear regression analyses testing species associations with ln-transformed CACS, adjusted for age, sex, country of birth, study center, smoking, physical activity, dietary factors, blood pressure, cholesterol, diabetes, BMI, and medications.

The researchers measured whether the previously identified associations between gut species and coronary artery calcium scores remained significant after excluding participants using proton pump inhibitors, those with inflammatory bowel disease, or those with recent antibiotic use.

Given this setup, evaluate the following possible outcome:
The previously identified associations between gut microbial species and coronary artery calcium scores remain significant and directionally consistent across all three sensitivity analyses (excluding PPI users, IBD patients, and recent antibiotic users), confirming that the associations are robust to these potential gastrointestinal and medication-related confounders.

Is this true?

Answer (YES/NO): YES